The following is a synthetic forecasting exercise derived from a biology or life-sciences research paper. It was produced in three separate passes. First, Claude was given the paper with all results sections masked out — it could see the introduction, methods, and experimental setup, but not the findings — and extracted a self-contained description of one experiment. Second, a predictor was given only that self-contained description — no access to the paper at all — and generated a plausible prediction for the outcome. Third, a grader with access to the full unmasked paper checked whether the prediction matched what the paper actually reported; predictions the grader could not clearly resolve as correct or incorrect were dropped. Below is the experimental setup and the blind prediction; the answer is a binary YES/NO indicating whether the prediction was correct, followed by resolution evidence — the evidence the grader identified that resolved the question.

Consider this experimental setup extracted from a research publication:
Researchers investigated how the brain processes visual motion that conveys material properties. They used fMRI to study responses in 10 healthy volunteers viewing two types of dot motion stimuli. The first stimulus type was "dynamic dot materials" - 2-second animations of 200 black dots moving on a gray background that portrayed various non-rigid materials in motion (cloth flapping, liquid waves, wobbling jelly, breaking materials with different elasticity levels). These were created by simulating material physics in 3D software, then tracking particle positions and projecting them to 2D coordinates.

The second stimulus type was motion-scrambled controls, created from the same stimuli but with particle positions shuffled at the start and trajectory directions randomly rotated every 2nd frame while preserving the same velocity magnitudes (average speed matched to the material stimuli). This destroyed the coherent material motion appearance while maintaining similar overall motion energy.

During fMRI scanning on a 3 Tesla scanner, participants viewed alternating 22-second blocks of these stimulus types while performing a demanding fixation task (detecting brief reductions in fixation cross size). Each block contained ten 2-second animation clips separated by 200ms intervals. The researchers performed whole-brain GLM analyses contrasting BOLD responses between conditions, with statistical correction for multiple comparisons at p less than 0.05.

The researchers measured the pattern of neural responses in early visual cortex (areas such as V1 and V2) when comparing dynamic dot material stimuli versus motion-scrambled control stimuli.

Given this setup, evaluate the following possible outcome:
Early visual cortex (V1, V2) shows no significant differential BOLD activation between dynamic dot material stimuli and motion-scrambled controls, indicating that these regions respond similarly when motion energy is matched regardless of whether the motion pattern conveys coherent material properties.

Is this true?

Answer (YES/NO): YES